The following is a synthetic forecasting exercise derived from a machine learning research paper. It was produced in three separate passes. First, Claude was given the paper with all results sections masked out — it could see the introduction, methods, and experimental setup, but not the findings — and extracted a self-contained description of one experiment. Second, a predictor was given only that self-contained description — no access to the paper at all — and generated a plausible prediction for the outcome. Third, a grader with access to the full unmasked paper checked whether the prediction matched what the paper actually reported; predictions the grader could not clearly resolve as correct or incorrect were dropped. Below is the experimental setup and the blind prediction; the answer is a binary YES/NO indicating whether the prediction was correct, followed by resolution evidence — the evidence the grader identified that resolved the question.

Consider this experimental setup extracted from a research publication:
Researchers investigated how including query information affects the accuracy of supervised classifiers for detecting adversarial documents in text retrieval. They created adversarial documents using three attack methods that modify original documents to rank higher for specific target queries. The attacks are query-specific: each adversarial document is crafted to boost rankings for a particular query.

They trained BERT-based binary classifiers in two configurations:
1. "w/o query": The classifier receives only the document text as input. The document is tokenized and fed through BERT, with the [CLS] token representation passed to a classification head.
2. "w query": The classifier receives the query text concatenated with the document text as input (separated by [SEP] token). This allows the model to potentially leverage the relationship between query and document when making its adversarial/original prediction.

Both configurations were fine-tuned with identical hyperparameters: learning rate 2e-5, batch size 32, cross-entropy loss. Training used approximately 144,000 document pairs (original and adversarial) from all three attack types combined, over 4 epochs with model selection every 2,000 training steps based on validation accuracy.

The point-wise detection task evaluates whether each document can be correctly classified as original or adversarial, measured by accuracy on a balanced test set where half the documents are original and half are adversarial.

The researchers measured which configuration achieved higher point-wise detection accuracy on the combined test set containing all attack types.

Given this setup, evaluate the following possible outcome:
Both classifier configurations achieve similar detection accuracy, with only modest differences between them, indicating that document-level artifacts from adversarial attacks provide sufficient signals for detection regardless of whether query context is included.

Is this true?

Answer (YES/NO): NO